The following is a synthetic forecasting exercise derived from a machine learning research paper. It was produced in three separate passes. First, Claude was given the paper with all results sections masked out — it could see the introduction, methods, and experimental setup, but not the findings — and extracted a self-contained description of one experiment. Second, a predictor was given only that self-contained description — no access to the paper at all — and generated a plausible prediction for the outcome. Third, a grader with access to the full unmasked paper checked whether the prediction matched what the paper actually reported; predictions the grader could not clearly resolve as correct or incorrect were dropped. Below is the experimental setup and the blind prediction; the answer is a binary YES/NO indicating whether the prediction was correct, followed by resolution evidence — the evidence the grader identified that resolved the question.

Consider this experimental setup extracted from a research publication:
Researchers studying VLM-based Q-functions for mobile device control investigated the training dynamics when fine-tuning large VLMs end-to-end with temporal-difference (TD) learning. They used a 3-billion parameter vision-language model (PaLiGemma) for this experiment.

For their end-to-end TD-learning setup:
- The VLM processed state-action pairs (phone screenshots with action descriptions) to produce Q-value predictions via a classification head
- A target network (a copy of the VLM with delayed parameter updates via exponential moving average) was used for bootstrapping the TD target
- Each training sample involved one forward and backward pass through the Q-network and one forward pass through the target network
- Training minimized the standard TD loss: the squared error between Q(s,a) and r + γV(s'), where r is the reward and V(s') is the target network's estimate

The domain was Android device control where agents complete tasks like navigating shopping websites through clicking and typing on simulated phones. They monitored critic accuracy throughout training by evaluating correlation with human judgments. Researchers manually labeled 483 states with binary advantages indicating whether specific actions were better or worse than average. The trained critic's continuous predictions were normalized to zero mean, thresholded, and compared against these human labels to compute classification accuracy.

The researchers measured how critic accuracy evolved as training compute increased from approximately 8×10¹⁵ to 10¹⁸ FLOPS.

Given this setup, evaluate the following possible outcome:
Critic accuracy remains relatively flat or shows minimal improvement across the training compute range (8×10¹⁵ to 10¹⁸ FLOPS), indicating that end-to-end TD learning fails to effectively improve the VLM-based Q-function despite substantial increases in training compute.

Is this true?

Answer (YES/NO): NO